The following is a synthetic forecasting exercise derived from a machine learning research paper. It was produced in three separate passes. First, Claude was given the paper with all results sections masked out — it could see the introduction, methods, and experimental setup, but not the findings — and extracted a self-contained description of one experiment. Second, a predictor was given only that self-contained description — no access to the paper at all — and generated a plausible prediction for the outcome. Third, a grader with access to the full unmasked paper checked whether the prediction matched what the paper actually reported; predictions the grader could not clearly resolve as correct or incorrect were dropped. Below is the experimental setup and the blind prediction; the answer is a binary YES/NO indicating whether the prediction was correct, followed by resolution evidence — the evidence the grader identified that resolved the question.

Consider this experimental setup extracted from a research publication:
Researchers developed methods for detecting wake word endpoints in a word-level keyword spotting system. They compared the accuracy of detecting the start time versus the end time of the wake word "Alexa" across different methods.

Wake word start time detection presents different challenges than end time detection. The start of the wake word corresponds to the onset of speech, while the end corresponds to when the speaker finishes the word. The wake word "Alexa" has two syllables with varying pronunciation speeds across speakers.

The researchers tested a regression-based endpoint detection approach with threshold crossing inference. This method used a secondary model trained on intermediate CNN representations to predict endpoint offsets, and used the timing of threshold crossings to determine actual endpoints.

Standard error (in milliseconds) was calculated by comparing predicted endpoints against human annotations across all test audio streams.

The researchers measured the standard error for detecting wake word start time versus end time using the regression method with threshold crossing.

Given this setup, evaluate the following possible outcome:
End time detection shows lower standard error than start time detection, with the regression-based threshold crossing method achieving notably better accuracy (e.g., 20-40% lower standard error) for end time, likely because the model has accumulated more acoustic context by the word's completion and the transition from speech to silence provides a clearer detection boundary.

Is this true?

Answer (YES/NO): NO